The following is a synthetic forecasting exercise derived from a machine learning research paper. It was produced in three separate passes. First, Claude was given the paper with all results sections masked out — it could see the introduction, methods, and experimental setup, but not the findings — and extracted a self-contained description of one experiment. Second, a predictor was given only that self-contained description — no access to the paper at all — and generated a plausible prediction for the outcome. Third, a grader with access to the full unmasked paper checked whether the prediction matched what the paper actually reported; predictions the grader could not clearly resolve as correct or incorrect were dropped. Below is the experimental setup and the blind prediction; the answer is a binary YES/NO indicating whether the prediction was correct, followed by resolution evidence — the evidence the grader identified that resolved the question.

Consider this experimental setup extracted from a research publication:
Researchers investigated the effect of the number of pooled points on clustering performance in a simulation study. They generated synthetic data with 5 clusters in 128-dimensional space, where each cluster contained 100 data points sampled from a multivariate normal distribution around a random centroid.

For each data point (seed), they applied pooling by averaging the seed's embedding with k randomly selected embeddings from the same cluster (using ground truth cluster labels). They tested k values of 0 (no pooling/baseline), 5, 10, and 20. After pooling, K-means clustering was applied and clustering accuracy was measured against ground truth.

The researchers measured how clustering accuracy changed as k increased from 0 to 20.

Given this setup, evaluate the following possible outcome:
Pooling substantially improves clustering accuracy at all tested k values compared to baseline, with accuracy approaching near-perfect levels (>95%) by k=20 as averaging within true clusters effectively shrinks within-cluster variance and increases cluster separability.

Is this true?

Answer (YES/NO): YES